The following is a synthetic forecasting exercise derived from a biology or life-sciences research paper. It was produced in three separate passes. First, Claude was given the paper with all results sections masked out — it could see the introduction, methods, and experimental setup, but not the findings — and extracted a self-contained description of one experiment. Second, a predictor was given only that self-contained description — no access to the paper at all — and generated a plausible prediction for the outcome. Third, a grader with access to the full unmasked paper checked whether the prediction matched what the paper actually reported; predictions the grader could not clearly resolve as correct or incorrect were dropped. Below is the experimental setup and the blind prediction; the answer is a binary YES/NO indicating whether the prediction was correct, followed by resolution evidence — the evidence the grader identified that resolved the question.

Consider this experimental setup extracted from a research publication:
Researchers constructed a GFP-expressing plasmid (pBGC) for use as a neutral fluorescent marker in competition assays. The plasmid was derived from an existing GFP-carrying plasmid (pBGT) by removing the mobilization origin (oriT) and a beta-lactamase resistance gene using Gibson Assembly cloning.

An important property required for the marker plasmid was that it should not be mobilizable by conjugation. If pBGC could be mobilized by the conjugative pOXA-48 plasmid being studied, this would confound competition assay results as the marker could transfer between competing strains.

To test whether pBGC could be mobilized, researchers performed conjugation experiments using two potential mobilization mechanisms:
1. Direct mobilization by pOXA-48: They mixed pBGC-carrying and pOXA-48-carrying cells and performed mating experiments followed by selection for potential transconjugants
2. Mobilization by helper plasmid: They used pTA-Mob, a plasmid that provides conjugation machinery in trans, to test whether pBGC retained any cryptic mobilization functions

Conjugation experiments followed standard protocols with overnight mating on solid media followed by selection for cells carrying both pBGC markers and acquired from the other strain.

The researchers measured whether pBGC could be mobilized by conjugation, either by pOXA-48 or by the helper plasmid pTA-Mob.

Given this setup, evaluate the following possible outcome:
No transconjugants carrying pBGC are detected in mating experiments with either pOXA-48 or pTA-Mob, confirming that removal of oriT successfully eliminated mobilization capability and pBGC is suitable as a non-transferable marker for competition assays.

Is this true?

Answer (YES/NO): YES